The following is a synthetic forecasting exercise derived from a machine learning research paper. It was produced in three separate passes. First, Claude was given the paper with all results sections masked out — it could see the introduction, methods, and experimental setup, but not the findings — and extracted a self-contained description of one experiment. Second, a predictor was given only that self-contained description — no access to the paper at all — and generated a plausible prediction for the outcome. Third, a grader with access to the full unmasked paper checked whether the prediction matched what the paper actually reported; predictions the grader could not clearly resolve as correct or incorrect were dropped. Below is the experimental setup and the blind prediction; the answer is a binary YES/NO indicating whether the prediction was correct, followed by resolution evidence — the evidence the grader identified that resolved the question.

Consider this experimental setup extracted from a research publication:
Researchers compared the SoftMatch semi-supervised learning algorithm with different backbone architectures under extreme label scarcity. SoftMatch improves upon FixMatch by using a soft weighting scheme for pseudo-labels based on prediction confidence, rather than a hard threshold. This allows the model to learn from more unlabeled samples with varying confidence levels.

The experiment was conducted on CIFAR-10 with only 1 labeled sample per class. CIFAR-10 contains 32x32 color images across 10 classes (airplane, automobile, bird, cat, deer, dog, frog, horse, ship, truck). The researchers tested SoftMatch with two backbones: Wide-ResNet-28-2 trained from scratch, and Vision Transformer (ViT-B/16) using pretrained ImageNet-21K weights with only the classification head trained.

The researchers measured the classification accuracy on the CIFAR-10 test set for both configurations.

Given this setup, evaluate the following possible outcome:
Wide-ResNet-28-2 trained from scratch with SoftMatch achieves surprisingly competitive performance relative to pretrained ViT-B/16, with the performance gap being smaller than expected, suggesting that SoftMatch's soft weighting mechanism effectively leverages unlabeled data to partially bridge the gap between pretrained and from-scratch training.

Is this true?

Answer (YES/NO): NO